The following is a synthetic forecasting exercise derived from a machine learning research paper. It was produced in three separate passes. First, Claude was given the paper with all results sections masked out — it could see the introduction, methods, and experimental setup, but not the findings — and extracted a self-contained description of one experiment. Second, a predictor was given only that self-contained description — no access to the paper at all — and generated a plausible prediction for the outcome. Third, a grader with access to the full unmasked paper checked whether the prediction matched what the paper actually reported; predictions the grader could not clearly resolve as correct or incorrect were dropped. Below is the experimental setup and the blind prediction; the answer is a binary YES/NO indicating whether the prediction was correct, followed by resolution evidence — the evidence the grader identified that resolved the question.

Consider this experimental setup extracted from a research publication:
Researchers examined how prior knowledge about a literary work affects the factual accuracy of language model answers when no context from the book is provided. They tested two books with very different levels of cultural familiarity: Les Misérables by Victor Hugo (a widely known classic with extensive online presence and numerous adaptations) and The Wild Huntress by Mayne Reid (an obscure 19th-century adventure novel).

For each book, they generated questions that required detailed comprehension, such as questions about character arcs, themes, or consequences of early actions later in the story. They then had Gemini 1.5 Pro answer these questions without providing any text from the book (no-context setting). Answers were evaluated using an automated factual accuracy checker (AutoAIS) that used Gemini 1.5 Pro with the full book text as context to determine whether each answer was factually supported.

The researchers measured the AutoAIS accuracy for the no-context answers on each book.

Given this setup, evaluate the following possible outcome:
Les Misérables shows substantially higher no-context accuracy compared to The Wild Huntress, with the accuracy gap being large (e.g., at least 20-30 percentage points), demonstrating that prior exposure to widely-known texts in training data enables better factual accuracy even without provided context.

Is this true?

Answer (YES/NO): YES